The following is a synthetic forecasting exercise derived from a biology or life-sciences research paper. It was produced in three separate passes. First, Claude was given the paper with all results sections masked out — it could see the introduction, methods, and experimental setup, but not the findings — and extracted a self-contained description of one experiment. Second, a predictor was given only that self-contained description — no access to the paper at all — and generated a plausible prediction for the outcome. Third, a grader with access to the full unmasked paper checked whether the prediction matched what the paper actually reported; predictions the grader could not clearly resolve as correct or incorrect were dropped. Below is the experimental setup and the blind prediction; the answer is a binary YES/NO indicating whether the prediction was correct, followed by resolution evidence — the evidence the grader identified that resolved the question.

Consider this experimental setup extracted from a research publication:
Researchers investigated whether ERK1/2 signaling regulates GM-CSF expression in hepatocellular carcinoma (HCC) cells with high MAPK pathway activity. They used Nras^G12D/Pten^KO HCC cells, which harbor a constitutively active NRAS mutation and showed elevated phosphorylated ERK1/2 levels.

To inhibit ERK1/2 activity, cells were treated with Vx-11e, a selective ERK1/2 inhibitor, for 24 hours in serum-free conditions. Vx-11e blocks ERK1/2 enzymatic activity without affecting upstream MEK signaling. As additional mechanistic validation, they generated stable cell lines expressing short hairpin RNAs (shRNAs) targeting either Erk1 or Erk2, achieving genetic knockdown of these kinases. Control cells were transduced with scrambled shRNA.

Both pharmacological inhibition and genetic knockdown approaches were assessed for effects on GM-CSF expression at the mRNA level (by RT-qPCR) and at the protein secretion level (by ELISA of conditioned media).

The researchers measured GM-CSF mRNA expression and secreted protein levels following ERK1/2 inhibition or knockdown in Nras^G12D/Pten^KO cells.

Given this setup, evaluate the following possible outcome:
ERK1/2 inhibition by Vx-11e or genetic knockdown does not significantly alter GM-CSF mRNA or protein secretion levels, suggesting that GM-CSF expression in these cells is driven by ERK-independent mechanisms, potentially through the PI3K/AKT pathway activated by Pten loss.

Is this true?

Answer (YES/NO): NO